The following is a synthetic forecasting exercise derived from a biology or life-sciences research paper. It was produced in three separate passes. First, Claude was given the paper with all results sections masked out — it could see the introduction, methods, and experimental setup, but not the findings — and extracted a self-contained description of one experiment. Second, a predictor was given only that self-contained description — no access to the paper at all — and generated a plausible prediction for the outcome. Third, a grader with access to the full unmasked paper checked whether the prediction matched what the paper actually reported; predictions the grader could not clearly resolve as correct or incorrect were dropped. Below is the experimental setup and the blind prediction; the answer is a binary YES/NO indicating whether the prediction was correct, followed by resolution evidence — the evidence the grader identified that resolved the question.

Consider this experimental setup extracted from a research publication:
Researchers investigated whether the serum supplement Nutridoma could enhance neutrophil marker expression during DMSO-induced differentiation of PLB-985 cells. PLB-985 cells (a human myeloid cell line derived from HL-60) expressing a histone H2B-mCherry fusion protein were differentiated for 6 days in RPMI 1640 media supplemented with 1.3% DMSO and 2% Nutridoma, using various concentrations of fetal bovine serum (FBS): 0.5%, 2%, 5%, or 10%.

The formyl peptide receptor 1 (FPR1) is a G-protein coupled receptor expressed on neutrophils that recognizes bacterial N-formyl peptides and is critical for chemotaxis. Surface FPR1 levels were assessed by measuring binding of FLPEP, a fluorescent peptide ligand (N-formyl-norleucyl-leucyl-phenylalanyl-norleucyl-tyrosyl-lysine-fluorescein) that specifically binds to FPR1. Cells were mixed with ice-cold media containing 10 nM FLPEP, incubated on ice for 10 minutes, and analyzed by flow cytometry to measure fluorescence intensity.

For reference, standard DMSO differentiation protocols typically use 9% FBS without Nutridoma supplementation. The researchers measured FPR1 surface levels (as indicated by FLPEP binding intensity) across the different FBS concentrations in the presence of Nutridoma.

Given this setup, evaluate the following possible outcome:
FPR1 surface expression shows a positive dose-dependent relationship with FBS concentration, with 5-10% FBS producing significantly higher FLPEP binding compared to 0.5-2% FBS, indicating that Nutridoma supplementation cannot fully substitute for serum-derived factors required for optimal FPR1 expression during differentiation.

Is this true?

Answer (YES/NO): NO